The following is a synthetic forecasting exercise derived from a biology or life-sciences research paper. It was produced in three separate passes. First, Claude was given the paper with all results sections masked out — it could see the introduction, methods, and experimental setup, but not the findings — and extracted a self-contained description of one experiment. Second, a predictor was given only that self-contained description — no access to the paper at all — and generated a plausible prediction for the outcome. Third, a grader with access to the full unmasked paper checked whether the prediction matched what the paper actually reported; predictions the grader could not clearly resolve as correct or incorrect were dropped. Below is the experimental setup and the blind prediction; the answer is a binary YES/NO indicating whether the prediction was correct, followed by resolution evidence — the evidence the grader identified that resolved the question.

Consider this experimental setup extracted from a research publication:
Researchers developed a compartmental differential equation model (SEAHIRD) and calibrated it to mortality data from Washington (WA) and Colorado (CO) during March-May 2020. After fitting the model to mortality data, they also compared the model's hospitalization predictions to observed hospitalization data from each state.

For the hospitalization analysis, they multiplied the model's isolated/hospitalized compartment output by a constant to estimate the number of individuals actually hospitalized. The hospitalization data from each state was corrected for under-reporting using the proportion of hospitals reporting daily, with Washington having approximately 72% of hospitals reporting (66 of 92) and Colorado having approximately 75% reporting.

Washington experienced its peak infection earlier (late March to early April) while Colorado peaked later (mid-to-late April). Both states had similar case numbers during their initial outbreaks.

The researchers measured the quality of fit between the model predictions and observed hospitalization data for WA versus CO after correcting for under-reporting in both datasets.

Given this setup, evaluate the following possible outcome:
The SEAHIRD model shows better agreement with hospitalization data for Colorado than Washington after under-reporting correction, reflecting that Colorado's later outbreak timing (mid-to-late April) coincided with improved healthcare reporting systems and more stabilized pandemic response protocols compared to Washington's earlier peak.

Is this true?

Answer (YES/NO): NO